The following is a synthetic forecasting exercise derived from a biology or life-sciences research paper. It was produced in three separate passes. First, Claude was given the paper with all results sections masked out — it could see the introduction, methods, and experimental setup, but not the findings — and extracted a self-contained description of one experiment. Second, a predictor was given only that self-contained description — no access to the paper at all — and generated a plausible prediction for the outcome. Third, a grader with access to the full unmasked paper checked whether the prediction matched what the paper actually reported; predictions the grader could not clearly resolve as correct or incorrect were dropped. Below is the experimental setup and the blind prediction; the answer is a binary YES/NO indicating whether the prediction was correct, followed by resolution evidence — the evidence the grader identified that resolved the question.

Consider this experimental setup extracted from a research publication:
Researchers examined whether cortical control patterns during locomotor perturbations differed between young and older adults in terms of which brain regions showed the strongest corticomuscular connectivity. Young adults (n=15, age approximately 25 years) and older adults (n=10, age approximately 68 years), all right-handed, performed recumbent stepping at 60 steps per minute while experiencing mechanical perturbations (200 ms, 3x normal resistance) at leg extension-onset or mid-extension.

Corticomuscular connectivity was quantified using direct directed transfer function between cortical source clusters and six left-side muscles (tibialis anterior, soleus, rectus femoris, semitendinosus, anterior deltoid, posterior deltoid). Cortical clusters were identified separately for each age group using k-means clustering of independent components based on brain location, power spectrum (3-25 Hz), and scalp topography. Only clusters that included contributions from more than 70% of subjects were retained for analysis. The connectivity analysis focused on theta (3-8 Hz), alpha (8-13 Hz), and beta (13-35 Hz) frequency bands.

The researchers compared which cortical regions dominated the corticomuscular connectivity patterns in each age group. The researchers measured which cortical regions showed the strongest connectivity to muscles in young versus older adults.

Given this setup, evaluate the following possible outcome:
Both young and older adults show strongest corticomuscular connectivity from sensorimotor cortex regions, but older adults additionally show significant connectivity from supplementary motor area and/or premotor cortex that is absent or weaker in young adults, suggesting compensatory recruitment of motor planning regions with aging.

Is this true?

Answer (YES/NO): NO